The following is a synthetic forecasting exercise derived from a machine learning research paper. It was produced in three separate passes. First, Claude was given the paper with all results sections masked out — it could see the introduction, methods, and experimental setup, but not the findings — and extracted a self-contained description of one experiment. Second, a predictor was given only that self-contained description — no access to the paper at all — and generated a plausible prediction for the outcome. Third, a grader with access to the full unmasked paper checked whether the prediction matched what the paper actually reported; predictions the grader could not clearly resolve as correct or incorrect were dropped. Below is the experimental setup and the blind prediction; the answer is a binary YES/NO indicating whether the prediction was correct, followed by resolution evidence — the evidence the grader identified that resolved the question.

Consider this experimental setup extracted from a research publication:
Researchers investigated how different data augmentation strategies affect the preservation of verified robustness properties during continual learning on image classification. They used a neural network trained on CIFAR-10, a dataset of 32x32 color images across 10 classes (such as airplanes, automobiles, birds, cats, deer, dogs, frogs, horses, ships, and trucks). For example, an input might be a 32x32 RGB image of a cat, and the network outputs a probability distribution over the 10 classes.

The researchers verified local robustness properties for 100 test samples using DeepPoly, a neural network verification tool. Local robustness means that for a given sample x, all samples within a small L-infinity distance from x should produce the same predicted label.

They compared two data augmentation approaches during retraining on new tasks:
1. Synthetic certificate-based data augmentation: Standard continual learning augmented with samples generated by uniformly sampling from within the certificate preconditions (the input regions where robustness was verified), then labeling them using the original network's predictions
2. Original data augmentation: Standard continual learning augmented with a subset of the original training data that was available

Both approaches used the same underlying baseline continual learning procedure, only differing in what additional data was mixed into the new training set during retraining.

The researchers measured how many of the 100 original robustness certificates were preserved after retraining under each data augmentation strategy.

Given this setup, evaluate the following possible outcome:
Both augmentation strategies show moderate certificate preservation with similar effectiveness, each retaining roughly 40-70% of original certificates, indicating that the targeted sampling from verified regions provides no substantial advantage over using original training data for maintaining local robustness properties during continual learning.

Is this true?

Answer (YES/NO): NO